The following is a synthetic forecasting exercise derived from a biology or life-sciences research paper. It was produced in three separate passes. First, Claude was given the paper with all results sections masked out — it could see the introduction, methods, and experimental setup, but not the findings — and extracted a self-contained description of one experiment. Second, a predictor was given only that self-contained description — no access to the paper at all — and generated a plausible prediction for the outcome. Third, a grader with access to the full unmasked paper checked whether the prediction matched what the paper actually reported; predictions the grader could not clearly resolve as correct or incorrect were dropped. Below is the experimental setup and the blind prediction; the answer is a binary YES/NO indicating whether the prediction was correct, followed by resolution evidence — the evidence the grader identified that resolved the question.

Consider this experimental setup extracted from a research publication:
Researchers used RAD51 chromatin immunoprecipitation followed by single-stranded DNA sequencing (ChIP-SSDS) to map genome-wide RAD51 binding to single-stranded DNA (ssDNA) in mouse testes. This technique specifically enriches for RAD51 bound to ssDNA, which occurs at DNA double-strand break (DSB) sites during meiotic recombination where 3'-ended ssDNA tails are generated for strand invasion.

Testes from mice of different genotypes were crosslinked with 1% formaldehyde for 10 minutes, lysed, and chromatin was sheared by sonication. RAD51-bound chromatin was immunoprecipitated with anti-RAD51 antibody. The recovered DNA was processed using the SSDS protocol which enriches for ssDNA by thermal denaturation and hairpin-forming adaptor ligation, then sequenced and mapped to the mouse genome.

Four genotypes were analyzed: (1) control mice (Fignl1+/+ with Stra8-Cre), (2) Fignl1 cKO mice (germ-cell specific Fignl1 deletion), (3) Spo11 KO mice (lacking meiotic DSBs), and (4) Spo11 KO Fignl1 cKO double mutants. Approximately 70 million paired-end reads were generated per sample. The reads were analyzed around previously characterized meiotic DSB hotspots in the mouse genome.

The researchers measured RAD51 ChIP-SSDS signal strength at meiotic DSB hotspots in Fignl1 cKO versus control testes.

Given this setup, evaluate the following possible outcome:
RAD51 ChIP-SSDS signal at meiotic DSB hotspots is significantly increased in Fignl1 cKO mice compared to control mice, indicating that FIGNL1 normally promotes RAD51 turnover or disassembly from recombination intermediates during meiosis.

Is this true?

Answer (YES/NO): NO